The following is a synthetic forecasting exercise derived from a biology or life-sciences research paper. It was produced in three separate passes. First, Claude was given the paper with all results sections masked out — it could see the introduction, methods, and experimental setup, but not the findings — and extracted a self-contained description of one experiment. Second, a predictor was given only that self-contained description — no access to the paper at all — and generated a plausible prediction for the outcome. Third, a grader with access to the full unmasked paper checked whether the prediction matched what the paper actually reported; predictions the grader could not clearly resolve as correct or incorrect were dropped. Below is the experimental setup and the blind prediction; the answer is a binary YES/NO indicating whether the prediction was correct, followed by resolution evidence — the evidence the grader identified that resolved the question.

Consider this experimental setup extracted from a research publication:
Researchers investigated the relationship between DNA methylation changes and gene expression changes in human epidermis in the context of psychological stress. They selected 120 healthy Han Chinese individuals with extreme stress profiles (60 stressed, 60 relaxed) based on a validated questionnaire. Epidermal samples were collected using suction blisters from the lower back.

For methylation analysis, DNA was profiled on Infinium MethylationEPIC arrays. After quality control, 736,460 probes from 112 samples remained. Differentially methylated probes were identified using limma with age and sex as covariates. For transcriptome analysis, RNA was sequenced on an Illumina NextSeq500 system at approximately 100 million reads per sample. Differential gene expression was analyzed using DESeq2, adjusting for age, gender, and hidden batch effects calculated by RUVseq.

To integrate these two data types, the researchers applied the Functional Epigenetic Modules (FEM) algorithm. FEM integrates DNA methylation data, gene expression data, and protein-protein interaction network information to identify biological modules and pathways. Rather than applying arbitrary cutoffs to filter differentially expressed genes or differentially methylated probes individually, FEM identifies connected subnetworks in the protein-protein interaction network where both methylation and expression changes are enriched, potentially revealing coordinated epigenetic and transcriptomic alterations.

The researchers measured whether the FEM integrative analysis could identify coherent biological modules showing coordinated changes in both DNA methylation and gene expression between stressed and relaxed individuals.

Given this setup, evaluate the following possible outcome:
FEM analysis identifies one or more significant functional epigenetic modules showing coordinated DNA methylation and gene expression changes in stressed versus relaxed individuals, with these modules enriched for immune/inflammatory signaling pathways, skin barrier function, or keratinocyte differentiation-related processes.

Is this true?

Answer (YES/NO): NO